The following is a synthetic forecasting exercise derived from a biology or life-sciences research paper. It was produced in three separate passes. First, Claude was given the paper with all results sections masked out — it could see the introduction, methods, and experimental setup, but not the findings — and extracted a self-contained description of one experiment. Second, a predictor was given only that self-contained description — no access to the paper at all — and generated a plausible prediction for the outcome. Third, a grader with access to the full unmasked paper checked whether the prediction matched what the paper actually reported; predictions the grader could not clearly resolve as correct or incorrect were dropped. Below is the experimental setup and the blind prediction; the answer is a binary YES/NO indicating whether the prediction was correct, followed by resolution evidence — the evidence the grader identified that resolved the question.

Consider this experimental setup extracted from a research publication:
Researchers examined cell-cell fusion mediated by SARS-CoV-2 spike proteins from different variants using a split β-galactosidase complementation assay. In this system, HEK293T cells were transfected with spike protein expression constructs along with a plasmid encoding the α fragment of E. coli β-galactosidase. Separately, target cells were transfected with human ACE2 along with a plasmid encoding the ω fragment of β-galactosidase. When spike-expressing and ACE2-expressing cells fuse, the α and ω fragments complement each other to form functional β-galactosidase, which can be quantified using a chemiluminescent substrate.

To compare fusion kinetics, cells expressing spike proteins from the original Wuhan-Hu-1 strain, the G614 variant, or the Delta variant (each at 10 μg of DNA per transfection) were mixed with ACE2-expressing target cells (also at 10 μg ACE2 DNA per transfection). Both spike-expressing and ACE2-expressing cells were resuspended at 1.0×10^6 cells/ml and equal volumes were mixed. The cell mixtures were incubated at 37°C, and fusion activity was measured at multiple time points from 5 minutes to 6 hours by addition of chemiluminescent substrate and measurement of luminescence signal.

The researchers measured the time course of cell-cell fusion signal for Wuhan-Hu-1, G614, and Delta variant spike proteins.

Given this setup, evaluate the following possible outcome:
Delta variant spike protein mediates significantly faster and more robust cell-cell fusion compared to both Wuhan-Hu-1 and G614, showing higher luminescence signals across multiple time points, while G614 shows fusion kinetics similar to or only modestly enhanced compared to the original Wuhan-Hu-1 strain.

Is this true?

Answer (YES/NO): NO